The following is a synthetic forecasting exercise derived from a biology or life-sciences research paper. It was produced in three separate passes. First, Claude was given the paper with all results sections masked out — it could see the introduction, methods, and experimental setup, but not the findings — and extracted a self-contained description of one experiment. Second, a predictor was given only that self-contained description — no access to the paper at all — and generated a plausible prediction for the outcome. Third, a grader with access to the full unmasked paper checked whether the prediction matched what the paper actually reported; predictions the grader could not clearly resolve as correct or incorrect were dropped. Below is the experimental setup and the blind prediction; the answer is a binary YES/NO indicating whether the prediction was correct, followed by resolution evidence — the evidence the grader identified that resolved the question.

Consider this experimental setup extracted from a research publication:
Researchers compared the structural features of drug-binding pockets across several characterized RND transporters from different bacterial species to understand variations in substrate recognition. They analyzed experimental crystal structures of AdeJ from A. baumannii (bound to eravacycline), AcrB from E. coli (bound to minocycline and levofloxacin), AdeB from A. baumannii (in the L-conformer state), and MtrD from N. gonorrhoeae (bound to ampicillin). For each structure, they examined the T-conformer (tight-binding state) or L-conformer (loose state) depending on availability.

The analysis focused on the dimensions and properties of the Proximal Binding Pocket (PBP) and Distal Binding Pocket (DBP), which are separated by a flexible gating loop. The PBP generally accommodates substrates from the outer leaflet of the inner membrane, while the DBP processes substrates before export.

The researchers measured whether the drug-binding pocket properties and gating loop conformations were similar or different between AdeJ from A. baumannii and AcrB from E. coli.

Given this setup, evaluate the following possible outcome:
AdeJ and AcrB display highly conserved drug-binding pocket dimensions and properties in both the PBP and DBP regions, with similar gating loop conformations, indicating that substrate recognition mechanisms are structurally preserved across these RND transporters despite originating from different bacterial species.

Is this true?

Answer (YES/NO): NO